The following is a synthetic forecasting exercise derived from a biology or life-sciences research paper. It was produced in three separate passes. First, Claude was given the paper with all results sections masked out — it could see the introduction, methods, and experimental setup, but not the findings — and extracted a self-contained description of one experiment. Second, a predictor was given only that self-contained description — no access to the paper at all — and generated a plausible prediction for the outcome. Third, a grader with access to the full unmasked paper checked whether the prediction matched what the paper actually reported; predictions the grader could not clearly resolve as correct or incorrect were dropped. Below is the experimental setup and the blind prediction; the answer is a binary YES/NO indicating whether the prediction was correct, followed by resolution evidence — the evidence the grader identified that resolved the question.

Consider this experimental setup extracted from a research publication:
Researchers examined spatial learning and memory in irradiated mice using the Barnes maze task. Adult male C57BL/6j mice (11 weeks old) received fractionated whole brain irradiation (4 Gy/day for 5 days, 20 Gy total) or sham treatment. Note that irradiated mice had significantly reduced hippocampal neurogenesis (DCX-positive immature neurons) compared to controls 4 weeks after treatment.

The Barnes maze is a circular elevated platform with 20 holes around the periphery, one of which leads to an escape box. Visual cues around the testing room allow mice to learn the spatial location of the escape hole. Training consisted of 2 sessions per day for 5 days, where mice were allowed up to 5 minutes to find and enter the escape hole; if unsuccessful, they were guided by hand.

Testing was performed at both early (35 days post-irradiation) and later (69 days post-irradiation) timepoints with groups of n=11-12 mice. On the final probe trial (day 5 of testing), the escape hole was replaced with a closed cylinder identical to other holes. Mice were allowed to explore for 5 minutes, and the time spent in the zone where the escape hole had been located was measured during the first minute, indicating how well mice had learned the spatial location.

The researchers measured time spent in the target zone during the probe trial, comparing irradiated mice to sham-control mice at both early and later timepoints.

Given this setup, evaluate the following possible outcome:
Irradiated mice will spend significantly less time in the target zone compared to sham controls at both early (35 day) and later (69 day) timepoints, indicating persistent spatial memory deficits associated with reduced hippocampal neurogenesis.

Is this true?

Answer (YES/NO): NO